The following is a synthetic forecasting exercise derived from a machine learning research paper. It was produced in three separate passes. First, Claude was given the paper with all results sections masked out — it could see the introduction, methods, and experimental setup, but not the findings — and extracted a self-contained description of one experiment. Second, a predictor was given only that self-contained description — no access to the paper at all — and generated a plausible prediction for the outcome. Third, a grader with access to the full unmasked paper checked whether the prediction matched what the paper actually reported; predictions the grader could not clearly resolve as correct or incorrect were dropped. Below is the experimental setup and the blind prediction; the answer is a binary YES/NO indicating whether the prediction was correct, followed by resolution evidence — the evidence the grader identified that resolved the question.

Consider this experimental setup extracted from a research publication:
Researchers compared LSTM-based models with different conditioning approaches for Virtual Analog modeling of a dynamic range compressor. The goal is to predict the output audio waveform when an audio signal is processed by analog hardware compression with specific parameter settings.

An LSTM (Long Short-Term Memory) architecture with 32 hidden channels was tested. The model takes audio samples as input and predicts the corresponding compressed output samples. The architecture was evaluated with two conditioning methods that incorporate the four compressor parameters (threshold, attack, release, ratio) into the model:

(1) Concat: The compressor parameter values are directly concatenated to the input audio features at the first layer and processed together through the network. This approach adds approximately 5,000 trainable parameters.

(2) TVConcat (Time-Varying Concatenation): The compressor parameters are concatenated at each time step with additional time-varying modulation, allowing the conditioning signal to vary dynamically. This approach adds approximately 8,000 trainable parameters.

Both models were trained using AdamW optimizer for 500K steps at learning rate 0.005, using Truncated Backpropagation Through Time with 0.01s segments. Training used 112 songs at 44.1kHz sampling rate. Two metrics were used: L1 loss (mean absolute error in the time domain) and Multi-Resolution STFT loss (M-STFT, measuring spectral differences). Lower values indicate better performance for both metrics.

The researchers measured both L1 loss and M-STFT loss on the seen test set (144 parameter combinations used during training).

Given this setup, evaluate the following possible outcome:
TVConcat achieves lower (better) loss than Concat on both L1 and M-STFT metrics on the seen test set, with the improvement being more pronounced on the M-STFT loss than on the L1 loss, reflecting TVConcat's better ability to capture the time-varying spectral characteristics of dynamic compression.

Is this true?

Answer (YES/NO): NO